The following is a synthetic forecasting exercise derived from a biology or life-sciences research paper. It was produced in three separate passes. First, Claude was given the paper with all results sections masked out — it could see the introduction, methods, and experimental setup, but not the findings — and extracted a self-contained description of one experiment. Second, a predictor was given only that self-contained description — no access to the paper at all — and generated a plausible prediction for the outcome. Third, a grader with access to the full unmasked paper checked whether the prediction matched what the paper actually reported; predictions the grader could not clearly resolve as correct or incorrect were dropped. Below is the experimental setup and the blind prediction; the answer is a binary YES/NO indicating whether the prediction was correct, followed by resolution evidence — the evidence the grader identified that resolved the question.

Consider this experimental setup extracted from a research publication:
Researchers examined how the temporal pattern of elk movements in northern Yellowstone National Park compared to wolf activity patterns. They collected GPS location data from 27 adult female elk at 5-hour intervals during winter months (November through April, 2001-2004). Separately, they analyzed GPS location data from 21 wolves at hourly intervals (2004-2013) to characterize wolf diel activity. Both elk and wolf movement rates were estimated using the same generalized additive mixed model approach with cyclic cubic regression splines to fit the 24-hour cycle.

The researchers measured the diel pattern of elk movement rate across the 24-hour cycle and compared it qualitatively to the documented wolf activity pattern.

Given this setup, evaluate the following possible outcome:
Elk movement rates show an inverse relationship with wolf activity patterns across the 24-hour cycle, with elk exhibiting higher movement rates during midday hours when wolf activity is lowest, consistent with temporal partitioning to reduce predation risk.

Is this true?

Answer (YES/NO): NO